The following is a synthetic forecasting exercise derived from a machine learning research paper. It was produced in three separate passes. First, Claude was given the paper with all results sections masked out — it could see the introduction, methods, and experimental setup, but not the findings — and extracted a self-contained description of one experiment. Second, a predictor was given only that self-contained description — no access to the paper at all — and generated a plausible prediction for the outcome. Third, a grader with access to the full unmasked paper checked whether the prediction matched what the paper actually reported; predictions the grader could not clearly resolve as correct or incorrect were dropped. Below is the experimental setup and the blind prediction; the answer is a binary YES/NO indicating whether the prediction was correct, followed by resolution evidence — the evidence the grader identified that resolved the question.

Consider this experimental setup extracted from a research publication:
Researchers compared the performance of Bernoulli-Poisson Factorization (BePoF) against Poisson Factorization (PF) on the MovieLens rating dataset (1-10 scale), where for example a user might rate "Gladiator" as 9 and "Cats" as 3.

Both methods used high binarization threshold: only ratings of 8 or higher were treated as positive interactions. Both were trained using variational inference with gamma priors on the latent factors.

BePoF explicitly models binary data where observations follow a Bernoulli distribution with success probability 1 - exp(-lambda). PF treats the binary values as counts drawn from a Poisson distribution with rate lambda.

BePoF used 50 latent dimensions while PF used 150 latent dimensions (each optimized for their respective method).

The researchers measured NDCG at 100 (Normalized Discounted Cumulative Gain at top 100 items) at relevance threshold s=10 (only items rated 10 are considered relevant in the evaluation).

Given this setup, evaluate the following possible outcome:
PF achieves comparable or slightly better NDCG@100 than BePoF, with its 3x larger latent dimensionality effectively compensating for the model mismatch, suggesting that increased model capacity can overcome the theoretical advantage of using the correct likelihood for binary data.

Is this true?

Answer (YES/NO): NO